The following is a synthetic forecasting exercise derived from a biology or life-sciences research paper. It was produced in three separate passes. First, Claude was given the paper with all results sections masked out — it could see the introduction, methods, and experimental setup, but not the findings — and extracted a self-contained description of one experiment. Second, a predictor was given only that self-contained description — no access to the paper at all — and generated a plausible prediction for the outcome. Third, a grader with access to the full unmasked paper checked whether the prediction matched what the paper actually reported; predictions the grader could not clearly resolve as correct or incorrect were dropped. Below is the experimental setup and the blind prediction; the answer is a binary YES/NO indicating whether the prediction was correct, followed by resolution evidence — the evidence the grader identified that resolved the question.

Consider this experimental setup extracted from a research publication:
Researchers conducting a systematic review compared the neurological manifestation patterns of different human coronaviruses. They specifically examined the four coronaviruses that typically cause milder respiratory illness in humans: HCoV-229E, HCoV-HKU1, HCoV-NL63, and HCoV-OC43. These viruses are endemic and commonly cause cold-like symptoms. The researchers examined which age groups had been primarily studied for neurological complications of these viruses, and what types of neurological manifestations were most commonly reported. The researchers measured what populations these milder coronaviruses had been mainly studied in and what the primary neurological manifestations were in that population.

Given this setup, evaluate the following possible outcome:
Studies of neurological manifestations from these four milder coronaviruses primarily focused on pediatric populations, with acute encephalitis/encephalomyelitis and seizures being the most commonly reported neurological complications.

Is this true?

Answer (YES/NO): YES